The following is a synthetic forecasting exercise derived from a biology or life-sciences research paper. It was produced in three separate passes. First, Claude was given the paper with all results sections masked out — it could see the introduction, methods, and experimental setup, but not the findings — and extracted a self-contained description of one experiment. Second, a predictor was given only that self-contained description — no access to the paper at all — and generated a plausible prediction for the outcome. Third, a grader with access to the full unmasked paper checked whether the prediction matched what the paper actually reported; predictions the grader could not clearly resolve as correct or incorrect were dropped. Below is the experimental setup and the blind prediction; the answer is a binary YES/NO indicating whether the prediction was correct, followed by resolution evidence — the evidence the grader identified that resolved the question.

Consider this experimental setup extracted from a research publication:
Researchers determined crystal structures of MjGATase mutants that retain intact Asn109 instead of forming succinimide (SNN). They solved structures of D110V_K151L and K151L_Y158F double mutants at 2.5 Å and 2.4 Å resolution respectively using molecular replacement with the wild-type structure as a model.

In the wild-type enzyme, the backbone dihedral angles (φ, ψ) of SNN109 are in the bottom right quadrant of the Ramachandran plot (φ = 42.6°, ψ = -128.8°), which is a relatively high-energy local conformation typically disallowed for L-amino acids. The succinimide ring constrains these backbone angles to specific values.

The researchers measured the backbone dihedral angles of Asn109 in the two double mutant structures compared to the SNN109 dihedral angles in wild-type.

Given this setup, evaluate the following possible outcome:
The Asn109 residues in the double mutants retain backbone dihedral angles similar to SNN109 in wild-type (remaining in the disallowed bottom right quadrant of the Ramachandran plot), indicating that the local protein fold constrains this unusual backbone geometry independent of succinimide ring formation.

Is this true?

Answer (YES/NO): NO